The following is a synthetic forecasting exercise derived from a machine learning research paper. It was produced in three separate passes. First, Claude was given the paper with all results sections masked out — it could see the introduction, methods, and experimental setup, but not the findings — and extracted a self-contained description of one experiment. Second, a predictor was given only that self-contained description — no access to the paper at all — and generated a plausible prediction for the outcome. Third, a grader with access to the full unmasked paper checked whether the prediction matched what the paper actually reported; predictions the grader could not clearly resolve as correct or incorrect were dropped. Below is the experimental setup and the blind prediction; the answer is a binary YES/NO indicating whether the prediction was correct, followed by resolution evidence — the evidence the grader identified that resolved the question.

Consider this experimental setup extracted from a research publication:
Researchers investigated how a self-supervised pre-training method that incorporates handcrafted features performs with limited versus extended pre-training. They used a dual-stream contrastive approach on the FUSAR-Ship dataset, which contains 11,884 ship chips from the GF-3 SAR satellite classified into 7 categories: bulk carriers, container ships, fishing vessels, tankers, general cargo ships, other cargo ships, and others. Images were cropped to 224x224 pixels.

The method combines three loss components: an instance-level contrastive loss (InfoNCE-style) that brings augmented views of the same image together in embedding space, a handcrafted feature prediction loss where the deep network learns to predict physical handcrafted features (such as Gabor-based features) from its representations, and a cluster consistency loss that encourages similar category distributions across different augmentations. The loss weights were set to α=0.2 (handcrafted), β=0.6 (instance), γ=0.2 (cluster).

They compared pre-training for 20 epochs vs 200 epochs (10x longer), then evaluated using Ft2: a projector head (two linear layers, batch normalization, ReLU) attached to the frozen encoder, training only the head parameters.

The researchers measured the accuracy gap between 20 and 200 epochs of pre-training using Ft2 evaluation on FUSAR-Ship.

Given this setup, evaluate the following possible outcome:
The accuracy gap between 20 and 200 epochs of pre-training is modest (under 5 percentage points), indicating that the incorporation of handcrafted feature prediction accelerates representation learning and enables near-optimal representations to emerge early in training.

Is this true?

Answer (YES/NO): NO